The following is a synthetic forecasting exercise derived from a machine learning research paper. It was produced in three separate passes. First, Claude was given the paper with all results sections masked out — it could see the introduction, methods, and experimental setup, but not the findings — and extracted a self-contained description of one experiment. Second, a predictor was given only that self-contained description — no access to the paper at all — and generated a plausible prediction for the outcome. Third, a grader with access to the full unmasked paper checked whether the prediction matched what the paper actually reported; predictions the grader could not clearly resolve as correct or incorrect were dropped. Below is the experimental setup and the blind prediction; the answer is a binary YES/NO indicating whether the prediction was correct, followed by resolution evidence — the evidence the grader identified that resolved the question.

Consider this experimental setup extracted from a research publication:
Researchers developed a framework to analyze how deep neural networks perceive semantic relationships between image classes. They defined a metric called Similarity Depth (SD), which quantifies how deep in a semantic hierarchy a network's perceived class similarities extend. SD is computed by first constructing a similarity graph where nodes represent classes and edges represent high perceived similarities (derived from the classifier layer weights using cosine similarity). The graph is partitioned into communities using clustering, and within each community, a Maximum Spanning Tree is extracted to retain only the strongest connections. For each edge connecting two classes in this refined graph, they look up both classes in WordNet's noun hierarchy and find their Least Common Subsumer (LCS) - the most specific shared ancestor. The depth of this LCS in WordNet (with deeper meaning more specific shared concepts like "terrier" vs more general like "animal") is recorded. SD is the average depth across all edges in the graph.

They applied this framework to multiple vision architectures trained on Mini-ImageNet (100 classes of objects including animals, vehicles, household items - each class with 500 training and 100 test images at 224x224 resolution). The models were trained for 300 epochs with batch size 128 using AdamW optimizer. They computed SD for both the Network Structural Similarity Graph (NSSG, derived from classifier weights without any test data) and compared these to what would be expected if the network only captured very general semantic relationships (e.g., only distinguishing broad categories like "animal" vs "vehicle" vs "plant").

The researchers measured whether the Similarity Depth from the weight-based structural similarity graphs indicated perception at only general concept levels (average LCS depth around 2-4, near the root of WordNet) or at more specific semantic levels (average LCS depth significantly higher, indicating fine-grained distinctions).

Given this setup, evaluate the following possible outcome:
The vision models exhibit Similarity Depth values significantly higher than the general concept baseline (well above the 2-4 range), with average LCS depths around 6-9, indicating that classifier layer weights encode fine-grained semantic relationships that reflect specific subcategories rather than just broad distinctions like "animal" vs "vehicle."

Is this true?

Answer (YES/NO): YES